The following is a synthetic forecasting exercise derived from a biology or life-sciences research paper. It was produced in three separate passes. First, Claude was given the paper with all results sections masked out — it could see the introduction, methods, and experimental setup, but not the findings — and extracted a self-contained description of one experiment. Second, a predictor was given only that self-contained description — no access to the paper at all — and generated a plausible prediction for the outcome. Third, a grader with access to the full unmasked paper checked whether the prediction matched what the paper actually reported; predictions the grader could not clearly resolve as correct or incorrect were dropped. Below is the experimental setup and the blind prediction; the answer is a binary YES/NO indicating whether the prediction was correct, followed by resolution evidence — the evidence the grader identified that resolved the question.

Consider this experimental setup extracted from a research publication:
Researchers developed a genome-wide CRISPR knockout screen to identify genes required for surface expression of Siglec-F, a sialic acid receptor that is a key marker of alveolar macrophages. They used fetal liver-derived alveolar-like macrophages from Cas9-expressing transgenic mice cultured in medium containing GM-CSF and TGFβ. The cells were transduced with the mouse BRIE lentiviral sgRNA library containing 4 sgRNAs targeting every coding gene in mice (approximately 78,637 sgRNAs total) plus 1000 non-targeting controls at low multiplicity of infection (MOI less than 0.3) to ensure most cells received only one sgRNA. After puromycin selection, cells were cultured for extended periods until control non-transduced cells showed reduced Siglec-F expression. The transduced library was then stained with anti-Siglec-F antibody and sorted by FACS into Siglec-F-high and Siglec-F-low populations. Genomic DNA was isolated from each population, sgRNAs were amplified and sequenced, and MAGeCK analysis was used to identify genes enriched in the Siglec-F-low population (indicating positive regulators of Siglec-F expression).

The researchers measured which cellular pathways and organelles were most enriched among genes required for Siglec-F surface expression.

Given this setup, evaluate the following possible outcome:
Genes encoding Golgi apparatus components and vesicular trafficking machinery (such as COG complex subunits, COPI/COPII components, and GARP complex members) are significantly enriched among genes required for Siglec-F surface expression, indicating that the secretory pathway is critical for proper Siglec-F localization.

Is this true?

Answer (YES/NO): NO